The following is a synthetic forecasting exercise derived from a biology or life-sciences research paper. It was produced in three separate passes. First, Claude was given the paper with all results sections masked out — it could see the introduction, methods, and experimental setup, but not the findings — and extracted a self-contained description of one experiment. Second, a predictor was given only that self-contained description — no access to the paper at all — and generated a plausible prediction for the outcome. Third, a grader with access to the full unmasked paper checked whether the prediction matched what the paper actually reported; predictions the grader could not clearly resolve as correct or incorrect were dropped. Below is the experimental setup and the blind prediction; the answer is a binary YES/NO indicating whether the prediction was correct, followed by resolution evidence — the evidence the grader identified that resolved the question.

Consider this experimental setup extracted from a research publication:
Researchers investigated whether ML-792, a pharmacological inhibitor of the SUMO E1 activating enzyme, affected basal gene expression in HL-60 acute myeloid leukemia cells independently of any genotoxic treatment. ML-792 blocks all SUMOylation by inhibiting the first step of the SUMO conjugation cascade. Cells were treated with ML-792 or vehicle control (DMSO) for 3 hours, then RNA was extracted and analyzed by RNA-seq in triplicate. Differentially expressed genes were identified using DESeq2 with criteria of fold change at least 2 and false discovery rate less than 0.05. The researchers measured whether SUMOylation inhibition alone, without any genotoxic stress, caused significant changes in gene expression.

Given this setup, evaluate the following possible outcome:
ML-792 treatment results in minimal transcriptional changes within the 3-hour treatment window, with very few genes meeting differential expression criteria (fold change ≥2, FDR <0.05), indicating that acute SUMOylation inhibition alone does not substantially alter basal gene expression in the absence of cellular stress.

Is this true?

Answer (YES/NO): YES